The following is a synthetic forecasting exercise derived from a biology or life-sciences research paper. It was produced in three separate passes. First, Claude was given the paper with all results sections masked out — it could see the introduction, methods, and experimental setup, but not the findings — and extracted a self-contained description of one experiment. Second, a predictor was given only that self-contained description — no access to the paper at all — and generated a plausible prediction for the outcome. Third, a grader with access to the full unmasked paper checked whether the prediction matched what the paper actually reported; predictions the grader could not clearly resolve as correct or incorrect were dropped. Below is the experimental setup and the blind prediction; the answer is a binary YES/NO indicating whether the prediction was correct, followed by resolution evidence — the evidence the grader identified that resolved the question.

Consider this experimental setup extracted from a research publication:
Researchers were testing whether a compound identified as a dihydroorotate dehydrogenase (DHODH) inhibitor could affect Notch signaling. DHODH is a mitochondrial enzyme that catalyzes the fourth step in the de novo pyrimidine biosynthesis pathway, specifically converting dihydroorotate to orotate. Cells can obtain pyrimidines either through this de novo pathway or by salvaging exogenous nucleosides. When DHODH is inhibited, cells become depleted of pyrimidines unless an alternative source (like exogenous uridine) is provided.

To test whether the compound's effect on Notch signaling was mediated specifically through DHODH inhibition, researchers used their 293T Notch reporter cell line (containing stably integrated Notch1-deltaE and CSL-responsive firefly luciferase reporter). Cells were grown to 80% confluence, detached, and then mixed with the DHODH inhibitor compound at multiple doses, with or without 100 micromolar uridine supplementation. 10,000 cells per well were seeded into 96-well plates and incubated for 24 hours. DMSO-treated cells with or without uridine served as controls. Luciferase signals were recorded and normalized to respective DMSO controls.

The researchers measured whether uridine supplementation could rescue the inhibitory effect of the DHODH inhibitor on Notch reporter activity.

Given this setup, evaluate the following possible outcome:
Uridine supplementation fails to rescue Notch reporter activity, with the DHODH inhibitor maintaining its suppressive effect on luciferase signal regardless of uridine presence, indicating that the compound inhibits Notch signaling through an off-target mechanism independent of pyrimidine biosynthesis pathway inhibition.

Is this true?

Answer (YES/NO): NO